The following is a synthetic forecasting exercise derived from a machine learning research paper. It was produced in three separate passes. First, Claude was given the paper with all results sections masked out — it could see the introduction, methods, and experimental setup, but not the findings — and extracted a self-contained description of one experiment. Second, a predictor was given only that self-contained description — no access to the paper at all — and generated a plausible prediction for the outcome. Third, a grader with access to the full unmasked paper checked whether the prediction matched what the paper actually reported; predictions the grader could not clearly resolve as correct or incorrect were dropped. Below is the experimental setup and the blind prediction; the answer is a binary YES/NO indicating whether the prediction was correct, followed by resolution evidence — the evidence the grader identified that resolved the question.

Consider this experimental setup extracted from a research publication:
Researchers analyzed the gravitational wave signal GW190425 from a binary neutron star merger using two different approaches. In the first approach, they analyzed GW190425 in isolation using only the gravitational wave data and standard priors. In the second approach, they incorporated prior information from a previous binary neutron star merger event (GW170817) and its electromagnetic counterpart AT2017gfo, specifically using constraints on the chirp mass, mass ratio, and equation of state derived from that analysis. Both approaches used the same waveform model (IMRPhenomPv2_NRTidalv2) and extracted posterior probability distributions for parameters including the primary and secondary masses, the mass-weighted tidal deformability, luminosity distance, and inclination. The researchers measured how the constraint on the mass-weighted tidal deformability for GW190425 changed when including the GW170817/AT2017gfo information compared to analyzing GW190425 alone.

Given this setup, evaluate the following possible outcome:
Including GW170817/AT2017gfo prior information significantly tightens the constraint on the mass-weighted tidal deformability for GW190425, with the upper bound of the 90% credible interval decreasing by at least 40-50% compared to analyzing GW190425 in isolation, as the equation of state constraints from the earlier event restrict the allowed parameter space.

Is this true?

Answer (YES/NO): NO